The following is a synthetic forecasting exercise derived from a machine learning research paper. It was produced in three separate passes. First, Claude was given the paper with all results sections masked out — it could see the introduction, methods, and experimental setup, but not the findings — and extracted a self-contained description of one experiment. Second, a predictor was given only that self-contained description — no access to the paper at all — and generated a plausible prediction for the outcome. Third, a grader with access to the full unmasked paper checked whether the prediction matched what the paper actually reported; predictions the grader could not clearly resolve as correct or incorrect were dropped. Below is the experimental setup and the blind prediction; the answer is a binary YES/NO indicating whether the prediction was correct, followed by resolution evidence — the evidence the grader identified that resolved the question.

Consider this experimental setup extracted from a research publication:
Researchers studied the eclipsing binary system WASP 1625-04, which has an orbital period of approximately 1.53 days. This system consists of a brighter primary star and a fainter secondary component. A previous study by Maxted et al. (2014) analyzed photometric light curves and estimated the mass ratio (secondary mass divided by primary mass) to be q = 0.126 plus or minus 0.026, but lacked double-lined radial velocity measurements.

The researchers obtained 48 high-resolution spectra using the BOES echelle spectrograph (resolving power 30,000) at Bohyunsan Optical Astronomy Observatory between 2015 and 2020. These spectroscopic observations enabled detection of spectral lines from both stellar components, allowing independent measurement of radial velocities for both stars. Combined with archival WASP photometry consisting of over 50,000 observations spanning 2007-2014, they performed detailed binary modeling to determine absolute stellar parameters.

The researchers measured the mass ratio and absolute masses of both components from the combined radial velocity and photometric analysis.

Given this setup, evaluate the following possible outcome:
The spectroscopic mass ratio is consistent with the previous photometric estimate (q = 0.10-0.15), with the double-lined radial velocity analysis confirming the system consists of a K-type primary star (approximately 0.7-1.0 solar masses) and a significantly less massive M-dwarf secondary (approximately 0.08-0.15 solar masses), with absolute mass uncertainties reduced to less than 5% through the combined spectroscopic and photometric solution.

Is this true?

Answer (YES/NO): NO